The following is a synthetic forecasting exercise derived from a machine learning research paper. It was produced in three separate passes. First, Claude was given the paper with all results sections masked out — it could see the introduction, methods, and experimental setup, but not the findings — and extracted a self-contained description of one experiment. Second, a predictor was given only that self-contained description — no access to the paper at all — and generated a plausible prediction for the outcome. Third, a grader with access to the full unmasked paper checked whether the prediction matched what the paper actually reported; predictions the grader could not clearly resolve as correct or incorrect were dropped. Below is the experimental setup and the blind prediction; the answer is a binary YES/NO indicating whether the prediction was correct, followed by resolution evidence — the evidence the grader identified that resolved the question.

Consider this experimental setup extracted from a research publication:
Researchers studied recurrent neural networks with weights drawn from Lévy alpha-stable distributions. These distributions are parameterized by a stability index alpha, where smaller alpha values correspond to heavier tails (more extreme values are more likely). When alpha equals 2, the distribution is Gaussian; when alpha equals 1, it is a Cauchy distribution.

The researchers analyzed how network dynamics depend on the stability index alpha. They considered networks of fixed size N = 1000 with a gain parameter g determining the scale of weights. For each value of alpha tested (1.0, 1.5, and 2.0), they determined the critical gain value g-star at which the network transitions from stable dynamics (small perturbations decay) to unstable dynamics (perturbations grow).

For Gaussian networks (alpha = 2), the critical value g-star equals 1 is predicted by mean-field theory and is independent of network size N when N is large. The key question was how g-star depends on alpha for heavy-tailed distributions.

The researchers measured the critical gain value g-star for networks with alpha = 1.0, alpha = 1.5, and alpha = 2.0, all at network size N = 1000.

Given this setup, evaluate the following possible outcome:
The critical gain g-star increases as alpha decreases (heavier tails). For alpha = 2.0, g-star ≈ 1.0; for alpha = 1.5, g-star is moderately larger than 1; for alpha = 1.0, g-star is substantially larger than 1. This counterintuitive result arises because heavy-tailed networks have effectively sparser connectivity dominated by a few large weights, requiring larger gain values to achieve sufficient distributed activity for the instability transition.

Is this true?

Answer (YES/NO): NO